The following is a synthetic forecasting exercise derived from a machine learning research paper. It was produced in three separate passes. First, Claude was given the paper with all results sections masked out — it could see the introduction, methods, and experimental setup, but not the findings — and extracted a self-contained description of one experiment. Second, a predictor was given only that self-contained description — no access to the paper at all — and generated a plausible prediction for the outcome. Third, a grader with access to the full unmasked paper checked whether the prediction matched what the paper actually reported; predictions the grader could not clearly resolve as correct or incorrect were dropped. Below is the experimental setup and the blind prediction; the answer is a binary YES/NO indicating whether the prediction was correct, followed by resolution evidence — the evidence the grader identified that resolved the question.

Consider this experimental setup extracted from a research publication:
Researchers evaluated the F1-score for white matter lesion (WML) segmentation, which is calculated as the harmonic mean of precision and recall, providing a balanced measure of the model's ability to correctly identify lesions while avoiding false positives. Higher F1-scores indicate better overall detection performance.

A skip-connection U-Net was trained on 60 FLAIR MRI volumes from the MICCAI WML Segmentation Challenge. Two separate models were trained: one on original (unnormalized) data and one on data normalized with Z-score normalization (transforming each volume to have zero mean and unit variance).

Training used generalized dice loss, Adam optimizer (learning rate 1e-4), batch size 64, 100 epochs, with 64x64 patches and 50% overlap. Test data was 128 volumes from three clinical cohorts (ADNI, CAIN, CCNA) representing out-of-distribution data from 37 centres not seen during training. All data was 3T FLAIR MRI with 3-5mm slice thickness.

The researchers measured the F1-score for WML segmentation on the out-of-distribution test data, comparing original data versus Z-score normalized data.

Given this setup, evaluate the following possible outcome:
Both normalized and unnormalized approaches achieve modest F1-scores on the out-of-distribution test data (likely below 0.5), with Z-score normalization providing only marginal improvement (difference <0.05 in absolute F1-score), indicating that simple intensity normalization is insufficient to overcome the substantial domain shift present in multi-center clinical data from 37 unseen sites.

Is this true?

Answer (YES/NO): NO